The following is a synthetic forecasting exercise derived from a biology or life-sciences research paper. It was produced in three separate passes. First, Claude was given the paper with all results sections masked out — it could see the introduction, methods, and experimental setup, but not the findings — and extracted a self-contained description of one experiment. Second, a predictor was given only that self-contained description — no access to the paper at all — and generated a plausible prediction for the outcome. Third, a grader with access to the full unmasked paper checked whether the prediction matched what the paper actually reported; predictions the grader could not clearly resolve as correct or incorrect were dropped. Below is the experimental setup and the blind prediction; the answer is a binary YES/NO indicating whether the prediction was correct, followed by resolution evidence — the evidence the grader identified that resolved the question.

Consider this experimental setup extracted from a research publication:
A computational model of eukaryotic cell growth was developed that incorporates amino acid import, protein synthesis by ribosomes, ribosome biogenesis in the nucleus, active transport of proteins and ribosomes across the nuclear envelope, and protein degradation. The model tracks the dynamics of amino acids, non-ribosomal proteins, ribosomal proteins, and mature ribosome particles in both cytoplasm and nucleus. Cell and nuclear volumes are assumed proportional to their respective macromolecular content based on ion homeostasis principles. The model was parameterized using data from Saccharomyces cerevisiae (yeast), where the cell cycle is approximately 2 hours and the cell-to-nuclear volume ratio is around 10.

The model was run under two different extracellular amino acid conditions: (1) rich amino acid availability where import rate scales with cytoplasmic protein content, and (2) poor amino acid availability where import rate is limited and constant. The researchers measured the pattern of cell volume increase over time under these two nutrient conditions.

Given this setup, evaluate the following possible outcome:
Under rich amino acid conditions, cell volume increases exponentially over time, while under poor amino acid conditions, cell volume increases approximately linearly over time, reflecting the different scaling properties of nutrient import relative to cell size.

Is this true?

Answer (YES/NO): YES